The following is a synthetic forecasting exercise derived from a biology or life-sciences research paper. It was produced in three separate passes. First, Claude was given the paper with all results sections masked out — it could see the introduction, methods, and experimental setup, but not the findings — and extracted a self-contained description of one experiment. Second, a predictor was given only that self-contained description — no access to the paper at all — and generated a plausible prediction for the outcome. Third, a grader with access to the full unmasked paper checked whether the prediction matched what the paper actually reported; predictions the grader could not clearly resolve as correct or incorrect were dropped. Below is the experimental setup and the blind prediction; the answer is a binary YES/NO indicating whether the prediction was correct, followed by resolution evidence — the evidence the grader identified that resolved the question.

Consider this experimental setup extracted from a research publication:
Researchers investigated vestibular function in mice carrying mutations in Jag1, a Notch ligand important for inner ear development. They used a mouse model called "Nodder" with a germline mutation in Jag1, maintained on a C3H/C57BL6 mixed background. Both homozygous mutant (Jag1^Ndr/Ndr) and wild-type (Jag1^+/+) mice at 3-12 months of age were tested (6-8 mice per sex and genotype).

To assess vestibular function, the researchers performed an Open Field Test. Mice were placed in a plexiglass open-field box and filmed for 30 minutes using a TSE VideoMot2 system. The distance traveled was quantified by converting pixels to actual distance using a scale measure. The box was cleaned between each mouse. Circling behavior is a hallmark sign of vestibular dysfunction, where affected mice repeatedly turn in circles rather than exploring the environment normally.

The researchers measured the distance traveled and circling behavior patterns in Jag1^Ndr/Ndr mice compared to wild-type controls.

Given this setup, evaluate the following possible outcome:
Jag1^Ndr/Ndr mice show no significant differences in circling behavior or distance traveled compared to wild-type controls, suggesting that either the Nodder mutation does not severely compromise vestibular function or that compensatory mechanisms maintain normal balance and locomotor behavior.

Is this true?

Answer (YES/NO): NO